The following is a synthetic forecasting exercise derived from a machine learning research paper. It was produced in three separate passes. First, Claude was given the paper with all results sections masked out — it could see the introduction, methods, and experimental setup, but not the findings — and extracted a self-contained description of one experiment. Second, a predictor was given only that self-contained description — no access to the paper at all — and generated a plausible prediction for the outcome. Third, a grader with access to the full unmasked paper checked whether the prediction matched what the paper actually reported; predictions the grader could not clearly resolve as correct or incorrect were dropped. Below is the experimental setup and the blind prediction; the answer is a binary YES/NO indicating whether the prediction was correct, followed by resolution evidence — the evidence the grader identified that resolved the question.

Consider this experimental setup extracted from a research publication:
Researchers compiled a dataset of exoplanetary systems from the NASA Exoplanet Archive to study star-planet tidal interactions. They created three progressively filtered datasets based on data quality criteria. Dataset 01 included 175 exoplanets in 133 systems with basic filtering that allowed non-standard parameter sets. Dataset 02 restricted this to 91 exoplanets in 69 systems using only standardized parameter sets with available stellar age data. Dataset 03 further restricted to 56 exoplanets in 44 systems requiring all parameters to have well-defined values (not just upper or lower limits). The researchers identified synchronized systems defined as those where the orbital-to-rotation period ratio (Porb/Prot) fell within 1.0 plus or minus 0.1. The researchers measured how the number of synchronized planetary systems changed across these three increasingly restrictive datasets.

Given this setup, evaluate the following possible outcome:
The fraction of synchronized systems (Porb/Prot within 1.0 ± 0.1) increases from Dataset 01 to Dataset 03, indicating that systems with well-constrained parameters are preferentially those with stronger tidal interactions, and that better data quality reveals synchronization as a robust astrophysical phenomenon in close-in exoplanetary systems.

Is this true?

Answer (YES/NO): NO